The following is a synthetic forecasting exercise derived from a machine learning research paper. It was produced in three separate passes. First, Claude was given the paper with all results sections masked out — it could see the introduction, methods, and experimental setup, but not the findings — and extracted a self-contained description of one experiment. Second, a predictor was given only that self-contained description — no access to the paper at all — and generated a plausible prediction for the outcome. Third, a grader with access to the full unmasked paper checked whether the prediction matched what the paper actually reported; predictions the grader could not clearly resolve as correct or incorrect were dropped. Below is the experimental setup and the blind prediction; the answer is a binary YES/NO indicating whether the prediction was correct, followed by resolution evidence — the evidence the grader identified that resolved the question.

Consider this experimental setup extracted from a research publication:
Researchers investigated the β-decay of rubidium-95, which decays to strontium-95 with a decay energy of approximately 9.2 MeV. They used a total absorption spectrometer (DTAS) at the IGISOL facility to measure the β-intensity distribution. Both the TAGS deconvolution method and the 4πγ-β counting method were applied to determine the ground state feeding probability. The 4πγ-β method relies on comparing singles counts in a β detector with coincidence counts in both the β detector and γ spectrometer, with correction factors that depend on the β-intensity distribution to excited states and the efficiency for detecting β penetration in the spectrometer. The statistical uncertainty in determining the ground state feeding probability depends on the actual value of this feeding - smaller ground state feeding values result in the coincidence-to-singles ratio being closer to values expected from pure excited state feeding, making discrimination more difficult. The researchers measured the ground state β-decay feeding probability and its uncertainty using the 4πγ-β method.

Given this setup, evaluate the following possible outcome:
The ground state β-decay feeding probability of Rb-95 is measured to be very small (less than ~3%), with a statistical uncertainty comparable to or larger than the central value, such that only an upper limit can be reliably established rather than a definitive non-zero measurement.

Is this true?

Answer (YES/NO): YES